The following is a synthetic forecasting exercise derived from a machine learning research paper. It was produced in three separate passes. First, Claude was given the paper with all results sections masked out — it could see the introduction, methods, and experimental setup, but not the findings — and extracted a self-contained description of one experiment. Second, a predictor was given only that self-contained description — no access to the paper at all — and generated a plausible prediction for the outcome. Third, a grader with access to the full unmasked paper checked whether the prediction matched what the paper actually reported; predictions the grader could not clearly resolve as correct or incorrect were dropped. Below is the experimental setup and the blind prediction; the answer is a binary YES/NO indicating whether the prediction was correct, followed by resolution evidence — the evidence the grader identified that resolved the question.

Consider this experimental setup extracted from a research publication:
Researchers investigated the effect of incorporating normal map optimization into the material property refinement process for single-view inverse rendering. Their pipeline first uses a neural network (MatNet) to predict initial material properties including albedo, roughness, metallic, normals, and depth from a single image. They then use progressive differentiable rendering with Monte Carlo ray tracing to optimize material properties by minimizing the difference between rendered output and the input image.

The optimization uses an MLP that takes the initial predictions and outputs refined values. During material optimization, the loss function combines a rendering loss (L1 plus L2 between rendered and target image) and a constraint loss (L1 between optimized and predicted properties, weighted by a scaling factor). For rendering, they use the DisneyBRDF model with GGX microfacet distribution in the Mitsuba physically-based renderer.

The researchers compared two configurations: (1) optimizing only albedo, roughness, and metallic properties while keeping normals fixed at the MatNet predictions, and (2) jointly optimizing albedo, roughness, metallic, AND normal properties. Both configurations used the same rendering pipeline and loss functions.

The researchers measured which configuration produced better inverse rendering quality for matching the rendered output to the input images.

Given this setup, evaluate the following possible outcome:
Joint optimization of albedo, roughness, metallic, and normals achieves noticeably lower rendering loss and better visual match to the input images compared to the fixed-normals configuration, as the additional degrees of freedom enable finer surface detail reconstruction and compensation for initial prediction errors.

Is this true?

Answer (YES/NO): NO